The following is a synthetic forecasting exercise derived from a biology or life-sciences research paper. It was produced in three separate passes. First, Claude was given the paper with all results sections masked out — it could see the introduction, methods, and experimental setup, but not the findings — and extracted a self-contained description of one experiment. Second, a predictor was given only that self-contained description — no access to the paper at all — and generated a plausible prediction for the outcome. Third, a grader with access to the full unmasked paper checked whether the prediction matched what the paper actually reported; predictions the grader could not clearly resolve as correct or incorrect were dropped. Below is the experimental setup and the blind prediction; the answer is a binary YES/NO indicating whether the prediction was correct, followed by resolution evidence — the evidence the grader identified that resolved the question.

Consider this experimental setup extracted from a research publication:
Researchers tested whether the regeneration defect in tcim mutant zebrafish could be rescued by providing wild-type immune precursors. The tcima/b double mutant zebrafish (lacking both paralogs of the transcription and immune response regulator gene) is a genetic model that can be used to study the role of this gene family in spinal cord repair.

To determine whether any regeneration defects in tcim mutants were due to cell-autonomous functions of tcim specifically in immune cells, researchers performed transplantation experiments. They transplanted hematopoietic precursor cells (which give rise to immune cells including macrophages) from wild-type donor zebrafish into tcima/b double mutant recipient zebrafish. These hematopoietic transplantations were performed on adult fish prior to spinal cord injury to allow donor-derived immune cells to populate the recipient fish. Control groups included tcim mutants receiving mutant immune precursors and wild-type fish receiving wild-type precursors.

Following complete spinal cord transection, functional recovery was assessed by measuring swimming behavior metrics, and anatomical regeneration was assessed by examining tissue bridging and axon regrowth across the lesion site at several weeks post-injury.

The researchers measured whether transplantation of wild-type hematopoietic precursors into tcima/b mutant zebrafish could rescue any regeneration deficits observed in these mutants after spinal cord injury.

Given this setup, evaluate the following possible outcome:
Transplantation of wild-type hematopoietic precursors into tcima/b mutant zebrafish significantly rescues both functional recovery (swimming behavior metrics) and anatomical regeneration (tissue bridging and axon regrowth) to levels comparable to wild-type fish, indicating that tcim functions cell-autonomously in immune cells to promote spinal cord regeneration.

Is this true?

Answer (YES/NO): NO